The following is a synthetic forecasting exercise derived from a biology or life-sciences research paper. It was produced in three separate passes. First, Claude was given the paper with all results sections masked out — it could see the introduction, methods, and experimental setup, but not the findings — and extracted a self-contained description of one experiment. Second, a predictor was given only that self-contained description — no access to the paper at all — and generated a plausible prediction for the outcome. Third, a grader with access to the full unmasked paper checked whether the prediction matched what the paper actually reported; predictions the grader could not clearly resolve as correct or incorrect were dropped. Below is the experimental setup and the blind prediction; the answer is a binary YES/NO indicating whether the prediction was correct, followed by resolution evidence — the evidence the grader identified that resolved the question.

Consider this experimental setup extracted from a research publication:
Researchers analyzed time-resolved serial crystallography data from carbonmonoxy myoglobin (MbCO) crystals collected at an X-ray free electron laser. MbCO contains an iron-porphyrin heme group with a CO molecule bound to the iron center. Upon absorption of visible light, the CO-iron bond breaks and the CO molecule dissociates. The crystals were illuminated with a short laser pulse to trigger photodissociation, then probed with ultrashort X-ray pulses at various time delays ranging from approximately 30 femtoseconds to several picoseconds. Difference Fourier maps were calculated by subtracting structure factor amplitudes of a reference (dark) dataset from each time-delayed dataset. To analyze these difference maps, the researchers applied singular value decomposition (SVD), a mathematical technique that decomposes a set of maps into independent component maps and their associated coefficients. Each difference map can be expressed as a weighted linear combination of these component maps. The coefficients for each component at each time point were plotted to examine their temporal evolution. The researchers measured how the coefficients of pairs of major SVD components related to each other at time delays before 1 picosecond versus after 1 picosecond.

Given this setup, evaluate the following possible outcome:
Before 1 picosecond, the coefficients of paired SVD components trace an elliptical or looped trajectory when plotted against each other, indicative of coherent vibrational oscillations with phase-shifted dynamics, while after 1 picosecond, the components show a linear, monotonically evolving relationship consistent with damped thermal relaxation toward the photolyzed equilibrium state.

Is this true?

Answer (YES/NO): NO